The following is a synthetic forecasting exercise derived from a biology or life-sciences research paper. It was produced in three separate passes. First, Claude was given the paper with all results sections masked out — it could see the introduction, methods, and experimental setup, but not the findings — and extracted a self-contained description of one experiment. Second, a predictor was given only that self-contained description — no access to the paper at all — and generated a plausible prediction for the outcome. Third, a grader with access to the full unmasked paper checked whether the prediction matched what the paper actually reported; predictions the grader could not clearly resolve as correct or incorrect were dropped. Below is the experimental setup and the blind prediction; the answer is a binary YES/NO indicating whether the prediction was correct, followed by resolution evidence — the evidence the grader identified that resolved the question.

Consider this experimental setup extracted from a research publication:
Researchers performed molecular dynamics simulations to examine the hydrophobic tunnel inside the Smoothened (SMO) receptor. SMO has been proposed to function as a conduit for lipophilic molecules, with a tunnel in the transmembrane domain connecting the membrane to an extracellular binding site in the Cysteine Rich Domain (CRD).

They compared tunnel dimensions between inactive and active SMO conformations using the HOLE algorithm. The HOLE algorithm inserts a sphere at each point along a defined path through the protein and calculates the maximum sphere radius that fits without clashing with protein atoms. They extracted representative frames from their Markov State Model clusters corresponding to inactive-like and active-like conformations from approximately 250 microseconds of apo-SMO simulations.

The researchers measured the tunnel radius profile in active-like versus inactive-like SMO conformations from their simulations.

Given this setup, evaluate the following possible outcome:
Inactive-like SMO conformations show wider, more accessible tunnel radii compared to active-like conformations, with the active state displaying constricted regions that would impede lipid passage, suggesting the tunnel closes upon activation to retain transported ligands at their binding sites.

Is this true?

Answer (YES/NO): NO